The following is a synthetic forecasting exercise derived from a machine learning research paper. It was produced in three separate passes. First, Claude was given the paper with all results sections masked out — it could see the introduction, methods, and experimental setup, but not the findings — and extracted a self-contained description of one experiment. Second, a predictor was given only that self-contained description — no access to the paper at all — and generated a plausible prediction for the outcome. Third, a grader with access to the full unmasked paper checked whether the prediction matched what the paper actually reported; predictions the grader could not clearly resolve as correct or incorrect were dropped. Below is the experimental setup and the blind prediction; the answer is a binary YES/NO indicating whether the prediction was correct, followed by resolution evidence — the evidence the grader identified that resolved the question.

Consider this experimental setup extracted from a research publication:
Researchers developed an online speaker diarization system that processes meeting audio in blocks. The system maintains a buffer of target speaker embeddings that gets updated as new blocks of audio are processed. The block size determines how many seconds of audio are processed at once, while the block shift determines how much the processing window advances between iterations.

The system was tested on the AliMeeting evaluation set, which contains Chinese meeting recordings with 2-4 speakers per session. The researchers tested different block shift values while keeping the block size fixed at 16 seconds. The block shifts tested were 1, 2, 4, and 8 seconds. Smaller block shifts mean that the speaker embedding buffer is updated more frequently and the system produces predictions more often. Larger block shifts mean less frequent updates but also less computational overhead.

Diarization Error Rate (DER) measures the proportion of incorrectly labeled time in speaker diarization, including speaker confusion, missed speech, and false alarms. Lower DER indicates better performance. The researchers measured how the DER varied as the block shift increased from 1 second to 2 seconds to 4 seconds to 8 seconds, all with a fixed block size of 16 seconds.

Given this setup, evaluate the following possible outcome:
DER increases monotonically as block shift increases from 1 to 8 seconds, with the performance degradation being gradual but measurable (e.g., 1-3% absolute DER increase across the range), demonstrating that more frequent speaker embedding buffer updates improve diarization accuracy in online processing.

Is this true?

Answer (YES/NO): NO